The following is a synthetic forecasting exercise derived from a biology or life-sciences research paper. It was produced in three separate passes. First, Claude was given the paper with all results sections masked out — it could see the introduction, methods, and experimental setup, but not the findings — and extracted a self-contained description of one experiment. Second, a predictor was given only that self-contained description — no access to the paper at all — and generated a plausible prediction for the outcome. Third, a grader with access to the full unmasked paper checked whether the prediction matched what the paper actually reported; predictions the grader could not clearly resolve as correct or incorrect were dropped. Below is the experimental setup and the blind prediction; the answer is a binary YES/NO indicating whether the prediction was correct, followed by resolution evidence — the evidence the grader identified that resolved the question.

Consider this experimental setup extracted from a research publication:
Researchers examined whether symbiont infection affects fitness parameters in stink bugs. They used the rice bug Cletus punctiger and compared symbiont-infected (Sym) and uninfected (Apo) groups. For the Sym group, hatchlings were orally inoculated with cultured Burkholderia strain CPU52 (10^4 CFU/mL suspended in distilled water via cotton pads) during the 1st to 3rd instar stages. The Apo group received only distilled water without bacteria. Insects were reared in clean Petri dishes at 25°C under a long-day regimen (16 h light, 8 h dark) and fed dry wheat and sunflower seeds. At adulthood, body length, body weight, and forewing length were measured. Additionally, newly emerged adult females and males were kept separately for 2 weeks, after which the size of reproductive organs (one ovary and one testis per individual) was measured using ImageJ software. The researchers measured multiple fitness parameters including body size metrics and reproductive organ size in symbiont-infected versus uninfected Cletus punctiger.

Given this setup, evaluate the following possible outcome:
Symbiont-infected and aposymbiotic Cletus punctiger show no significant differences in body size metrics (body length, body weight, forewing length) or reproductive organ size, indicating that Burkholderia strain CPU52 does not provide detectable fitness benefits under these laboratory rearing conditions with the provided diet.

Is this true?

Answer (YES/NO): NO